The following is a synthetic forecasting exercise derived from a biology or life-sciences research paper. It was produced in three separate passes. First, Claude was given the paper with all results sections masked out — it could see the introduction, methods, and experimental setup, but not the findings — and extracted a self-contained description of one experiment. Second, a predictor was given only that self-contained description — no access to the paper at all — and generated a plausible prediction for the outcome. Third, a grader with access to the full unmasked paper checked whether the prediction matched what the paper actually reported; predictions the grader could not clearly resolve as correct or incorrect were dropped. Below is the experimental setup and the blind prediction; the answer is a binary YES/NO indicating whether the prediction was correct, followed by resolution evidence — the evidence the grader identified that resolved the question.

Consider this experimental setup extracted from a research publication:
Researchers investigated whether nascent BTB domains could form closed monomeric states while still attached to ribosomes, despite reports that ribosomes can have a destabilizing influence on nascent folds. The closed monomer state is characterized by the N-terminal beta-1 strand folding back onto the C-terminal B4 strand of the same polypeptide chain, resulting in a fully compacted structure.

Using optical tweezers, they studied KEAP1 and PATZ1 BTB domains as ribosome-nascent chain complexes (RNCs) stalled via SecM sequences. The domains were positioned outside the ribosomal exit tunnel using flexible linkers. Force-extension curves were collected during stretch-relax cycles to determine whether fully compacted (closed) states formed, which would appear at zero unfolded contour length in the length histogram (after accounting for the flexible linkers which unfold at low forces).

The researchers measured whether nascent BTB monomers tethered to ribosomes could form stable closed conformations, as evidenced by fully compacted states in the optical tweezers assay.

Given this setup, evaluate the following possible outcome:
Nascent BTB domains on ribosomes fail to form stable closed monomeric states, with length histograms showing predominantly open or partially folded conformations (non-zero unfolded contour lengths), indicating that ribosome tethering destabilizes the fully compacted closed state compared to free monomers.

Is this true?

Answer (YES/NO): NO